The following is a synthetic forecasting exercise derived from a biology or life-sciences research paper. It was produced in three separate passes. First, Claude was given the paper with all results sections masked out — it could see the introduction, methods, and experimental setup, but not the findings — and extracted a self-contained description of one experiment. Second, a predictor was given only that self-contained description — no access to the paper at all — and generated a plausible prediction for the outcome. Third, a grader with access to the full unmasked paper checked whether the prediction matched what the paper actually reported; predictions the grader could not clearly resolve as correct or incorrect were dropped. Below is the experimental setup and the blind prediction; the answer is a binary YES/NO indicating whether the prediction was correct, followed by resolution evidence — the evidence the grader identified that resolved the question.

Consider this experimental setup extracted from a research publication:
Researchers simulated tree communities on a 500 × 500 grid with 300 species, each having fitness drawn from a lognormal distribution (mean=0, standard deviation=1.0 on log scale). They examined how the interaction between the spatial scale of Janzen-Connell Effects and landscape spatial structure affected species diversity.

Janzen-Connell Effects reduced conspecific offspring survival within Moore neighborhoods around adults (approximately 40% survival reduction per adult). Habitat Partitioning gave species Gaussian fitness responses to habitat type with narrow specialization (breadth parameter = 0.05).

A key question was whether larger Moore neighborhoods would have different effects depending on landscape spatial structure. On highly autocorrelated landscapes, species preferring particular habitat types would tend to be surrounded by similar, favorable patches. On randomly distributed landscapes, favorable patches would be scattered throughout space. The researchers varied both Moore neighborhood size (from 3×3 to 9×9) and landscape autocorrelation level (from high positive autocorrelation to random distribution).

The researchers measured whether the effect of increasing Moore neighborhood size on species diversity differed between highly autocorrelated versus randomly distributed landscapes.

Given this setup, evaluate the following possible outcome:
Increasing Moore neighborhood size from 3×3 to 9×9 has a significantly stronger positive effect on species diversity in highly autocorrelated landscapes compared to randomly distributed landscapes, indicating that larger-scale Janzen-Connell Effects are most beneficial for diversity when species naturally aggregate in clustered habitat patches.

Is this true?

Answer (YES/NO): YES